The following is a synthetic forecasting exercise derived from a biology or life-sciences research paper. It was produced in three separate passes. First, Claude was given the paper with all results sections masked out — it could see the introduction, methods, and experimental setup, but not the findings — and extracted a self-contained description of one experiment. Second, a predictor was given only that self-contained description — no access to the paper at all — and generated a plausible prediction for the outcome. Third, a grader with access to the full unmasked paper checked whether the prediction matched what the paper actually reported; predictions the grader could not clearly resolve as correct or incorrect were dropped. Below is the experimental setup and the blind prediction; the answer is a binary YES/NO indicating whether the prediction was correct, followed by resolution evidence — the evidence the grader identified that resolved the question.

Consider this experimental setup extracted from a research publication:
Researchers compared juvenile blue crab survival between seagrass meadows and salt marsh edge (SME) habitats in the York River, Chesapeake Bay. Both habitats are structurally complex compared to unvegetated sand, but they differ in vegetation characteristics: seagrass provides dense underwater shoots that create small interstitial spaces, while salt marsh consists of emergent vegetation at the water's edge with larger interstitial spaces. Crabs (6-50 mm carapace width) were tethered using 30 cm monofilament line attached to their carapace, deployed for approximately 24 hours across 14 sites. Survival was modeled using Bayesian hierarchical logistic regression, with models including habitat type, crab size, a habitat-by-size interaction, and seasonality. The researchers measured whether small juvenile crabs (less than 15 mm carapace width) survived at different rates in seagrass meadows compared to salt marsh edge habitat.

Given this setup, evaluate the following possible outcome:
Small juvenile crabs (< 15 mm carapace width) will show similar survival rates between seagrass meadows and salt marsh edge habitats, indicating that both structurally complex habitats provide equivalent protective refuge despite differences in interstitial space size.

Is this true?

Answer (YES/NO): NO